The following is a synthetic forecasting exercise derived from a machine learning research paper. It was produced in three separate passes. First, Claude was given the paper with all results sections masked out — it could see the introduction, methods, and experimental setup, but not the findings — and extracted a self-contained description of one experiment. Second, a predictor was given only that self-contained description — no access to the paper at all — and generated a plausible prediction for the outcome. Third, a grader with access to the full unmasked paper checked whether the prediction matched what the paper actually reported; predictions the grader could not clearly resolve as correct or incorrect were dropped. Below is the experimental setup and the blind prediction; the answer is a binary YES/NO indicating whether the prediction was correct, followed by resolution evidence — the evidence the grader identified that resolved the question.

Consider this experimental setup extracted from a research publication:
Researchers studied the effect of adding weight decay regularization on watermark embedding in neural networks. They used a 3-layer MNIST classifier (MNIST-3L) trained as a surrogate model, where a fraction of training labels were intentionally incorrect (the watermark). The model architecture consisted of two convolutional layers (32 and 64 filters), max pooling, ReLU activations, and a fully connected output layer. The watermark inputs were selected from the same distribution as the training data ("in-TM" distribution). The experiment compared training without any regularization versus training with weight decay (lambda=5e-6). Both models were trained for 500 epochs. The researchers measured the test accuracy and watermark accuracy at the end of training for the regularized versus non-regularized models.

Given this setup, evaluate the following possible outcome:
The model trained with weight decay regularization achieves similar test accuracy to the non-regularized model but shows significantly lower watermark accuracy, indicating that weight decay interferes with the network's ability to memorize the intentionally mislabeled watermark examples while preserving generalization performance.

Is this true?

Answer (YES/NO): NO